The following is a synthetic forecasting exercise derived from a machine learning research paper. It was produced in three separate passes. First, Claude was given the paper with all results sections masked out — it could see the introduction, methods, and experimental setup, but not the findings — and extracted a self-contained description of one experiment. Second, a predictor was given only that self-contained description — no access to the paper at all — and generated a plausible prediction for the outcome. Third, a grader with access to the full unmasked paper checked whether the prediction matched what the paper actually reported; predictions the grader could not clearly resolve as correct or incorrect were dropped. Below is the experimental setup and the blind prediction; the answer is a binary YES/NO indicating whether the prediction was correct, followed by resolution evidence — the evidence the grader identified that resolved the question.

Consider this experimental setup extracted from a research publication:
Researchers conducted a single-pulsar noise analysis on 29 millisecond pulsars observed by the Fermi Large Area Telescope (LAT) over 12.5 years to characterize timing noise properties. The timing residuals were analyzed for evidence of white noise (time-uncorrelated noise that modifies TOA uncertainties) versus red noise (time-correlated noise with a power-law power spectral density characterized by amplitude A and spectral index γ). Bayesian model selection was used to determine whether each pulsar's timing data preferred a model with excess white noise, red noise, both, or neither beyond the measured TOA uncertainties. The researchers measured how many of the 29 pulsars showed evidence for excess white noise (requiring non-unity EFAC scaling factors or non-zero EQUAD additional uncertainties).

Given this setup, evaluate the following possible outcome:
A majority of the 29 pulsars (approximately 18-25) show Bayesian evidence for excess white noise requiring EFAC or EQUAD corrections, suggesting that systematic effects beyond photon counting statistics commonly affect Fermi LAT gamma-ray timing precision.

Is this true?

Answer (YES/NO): NO